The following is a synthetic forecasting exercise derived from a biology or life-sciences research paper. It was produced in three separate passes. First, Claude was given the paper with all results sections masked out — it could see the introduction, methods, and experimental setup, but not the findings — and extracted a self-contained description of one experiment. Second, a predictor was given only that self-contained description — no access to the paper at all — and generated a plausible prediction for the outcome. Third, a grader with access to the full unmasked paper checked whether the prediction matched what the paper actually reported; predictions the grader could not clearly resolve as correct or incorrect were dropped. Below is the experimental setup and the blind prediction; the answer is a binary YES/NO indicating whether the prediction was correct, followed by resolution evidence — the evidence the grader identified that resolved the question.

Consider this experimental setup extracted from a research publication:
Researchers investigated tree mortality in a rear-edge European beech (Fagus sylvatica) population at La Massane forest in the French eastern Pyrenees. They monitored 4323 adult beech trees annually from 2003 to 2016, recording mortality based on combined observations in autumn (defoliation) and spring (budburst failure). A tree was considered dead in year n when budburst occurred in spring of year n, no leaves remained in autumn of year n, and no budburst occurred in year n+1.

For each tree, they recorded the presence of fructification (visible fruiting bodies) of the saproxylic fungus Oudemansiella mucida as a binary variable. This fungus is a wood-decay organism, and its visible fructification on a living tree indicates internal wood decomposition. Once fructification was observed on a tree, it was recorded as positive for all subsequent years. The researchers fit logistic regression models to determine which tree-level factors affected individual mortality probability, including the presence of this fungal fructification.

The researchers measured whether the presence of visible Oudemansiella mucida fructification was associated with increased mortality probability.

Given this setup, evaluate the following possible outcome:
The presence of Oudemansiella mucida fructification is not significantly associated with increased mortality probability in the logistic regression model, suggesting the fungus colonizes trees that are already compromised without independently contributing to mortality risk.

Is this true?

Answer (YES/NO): NO